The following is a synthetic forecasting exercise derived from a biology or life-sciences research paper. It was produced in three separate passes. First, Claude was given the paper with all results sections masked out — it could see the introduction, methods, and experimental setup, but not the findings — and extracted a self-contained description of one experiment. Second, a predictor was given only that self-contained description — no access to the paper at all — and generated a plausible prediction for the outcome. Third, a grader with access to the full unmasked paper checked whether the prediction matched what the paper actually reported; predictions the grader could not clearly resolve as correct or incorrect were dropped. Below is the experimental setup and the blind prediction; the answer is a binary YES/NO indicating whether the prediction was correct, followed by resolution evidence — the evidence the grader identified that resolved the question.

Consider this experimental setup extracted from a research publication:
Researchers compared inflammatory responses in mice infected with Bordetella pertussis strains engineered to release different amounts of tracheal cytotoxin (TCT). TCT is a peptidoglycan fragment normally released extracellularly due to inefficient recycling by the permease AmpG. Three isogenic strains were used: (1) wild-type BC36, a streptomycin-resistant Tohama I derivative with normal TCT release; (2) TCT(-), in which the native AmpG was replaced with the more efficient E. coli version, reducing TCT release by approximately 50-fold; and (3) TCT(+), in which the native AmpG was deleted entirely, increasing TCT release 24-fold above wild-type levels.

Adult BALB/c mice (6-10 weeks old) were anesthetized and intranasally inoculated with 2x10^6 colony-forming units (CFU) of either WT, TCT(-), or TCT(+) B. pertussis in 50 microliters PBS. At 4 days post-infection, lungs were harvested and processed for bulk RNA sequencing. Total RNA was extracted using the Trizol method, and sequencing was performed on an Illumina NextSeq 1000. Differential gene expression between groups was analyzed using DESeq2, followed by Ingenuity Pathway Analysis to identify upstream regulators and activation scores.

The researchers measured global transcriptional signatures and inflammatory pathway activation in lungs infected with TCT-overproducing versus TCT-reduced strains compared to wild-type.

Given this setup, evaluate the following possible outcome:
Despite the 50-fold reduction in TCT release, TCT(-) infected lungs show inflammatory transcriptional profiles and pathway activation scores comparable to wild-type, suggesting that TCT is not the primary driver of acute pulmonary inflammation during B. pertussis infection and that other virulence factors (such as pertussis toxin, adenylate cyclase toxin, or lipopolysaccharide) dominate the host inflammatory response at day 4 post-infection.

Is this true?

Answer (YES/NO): NO